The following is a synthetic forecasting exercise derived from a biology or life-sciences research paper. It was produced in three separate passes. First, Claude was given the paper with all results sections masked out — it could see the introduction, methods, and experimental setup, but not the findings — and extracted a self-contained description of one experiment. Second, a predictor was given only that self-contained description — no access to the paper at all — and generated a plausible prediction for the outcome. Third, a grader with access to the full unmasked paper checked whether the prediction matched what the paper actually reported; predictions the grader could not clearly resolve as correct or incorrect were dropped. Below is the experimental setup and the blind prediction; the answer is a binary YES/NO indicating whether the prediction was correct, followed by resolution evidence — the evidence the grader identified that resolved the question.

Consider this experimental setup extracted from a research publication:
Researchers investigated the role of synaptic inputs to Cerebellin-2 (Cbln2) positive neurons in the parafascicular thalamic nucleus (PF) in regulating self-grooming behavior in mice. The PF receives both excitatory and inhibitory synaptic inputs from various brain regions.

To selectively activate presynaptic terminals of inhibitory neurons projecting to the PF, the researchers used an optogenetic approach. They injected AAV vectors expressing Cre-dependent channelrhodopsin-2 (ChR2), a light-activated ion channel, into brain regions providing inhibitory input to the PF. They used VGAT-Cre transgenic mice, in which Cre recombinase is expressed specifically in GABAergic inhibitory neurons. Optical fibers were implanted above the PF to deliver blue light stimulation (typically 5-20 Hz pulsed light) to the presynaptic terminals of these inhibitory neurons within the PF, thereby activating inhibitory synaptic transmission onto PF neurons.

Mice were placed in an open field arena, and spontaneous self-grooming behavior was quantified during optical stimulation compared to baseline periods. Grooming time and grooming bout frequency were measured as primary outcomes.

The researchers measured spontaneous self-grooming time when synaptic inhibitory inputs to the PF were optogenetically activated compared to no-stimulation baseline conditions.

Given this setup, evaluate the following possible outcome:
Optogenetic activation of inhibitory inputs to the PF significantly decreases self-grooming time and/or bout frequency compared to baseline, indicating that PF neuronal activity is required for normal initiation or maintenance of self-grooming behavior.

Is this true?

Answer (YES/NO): NO